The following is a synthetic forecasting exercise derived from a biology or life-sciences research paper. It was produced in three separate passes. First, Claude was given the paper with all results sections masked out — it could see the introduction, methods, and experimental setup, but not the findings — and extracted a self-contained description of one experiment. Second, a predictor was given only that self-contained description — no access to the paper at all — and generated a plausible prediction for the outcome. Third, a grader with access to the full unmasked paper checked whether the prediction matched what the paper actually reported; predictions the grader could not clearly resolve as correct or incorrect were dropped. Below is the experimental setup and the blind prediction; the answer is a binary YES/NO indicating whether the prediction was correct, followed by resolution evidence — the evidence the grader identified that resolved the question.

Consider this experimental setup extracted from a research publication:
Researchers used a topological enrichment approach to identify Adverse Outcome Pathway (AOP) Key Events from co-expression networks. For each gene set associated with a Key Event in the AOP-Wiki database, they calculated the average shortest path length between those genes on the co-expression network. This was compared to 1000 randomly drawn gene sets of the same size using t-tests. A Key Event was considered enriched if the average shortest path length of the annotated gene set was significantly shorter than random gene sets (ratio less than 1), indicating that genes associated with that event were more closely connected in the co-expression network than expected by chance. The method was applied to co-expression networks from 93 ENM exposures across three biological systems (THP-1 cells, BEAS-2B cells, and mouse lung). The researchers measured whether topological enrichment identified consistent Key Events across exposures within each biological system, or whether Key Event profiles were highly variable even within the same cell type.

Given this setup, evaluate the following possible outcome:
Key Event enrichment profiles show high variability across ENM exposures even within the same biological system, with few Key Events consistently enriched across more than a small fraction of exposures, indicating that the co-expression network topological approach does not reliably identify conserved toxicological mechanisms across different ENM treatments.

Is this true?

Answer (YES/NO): NO